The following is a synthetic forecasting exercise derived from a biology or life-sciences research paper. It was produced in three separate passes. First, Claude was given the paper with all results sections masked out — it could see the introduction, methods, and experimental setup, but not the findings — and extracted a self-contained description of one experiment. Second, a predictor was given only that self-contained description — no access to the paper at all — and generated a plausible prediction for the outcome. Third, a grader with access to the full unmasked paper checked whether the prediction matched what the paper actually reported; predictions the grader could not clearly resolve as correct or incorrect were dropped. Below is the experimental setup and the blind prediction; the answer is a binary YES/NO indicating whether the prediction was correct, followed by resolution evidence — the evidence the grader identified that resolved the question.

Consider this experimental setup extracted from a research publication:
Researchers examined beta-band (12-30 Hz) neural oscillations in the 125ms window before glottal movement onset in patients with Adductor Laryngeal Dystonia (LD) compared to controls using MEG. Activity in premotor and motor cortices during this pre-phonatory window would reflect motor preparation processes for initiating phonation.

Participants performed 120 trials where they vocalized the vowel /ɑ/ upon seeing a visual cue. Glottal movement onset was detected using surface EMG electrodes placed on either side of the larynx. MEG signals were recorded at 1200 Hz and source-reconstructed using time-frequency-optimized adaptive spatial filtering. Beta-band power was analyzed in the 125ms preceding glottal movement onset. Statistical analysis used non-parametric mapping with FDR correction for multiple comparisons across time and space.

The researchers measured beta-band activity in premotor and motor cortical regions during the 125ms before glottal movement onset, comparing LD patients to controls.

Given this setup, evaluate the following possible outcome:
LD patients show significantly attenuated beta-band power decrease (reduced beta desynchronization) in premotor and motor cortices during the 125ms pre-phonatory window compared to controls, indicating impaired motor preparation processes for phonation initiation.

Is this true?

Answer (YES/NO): NO